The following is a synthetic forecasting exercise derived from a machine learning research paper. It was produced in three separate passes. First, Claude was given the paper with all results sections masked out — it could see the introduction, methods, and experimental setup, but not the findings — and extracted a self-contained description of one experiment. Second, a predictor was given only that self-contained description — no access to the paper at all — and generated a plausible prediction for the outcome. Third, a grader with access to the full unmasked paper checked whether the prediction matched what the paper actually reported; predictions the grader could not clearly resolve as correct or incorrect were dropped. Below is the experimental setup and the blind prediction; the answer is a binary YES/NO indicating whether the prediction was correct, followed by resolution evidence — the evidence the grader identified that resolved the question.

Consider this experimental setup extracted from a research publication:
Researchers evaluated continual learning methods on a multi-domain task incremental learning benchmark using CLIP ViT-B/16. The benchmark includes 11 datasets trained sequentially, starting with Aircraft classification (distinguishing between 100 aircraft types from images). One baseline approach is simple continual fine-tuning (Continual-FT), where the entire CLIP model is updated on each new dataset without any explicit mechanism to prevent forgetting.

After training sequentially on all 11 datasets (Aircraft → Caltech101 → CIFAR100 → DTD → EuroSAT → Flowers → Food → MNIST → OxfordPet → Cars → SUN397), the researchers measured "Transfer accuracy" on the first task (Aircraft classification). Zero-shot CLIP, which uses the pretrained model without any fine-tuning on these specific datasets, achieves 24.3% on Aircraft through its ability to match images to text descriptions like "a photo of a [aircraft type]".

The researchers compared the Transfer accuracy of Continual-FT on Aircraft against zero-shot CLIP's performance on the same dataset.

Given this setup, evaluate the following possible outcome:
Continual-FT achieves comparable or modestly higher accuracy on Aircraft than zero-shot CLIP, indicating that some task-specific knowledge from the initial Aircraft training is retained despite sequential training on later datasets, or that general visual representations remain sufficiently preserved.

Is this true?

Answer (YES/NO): YES